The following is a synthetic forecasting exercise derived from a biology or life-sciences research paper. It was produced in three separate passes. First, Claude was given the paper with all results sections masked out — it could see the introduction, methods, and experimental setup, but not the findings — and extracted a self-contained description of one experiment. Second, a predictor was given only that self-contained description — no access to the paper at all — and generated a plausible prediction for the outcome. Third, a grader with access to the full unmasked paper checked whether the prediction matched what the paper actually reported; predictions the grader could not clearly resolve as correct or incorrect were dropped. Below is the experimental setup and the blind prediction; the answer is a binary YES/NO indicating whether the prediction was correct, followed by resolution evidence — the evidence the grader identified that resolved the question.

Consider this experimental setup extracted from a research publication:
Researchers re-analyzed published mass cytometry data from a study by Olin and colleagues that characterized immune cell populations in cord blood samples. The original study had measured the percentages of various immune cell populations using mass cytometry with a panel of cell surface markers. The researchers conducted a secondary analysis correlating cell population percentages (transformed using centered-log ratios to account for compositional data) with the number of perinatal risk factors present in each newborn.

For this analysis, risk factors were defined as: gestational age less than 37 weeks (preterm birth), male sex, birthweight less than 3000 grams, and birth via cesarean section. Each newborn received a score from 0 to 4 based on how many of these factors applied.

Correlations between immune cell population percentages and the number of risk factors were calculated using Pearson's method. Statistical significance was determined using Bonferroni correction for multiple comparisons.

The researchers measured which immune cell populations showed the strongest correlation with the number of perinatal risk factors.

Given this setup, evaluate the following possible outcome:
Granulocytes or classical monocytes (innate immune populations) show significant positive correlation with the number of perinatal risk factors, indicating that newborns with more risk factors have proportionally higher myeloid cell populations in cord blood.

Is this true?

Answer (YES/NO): NO